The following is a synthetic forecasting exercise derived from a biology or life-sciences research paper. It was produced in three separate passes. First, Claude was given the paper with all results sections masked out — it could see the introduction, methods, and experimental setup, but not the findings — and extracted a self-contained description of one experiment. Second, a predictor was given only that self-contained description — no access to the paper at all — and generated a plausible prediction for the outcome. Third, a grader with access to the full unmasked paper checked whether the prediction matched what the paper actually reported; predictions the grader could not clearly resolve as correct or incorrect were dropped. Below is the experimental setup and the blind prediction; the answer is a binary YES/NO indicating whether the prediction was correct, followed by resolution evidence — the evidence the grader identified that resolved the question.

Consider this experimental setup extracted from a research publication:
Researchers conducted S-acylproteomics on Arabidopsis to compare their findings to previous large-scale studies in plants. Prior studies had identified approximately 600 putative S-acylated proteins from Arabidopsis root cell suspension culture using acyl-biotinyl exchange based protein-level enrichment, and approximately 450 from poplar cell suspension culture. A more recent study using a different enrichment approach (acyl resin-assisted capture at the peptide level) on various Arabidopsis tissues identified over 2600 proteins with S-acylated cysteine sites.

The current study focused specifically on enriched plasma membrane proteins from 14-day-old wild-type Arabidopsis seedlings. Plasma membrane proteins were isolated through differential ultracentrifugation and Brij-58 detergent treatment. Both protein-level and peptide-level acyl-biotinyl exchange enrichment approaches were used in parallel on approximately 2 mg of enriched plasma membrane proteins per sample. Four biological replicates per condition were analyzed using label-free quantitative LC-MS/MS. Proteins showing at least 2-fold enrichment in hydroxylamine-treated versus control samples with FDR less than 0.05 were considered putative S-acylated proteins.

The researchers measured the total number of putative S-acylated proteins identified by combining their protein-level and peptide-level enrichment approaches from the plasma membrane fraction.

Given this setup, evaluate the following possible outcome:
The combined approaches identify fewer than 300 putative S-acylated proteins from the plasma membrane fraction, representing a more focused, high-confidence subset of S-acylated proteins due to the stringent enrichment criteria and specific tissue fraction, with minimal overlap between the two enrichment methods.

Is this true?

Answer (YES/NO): NO